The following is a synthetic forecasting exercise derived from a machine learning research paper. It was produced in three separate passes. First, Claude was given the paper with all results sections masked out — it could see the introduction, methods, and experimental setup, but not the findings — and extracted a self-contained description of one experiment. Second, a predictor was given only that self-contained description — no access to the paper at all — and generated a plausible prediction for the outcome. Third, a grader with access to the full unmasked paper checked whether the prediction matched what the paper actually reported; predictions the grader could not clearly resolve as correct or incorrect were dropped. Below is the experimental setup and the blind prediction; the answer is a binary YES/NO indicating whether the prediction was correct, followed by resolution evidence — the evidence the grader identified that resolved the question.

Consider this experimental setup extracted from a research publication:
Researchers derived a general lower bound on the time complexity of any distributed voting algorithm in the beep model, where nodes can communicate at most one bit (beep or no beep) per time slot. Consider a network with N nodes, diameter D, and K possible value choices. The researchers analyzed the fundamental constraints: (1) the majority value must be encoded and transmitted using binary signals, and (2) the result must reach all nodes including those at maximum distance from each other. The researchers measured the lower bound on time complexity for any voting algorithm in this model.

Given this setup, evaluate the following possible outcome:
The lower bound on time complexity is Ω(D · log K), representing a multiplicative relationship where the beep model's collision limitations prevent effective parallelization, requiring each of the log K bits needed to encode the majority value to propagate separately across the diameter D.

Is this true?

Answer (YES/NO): NO